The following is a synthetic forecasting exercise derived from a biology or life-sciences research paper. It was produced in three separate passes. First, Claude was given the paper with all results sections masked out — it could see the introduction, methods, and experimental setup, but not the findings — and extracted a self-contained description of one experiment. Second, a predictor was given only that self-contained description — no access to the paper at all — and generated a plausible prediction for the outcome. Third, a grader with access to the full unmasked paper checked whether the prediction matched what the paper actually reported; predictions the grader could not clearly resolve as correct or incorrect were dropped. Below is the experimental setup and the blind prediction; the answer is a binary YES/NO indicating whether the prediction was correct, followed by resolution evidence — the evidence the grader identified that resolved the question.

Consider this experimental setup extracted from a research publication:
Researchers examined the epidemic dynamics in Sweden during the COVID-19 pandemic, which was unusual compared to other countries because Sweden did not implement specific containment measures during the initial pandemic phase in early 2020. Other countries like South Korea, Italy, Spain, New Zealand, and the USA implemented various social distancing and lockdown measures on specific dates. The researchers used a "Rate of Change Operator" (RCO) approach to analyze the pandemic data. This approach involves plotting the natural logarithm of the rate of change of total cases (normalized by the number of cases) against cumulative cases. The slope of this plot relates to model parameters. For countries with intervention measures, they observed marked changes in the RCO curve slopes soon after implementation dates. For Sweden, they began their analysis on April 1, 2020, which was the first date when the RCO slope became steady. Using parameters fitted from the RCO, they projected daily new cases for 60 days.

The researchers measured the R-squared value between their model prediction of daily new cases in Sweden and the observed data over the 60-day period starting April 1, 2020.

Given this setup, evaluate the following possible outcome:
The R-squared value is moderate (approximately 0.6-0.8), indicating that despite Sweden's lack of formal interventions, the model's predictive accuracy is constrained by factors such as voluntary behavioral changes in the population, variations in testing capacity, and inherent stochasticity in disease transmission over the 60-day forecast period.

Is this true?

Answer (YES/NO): NO